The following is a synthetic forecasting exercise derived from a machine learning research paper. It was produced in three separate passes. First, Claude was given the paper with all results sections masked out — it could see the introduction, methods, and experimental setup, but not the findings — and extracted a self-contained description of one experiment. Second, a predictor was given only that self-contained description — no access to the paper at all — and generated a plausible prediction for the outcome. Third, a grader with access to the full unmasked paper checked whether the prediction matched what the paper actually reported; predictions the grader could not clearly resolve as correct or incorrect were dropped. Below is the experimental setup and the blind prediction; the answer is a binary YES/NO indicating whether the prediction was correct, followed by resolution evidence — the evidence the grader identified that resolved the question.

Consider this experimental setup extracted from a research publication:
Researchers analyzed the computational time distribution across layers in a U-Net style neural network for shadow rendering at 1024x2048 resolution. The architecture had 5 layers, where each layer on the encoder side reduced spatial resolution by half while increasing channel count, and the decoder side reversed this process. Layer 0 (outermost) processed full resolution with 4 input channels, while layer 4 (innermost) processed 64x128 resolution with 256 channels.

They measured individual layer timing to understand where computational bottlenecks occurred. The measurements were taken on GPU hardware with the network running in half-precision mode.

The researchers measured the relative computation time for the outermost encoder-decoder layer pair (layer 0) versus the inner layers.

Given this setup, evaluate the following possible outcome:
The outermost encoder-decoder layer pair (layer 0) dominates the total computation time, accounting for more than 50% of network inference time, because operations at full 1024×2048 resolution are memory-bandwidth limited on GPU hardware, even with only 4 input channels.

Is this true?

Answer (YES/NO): YES